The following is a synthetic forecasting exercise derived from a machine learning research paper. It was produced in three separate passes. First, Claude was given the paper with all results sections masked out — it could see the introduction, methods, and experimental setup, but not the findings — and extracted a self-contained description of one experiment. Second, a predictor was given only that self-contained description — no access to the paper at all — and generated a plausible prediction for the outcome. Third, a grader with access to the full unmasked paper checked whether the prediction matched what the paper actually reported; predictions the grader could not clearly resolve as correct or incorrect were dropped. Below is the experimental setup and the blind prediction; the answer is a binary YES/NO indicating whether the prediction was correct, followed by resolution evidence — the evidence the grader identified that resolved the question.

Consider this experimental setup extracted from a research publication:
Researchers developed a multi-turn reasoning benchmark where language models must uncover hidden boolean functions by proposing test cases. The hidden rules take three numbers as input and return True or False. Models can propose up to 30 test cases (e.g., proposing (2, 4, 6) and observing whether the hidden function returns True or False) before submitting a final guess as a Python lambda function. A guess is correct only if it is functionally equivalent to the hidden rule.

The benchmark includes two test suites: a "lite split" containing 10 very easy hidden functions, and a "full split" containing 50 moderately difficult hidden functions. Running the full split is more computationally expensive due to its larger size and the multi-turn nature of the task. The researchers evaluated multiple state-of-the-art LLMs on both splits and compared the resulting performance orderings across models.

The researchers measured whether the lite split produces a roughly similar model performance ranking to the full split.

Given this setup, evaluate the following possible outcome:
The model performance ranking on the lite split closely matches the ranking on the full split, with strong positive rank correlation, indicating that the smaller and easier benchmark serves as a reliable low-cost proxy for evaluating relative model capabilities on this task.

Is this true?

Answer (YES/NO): NO